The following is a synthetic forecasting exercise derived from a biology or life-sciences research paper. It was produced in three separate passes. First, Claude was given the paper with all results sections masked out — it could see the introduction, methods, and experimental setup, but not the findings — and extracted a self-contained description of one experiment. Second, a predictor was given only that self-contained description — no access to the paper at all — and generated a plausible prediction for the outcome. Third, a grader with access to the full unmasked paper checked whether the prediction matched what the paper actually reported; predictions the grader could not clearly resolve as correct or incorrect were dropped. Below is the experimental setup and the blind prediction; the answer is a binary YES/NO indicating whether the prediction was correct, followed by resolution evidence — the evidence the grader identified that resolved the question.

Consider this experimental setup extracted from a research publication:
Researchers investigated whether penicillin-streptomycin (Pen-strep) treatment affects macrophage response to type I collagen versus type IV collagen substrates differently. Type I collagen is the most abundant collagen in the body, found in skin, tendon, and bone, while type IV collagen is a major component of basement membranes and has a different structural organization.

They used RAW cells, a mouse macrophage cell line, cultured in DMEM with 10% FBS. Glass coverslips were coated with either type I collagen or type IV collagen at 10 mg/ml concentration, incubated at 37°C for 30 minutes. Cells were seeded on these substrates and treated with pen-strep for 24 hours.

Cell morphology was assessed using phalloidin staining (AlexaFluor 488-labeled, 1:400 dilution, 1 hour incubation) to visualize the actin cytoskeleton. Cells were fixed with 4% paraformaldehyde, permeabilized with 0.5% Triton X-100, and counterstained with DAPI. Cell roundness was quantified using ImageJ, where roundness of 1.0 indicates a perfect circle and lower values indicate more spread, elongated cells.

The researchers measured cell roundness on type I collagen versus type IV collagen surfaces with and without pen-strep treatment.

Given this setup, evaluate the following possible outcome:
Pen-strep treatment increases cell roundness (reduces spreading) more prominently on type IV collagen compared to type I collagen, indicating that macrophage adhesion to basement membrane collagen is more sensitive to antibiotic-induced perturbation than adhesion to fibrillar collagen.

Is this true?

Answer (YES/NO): NO